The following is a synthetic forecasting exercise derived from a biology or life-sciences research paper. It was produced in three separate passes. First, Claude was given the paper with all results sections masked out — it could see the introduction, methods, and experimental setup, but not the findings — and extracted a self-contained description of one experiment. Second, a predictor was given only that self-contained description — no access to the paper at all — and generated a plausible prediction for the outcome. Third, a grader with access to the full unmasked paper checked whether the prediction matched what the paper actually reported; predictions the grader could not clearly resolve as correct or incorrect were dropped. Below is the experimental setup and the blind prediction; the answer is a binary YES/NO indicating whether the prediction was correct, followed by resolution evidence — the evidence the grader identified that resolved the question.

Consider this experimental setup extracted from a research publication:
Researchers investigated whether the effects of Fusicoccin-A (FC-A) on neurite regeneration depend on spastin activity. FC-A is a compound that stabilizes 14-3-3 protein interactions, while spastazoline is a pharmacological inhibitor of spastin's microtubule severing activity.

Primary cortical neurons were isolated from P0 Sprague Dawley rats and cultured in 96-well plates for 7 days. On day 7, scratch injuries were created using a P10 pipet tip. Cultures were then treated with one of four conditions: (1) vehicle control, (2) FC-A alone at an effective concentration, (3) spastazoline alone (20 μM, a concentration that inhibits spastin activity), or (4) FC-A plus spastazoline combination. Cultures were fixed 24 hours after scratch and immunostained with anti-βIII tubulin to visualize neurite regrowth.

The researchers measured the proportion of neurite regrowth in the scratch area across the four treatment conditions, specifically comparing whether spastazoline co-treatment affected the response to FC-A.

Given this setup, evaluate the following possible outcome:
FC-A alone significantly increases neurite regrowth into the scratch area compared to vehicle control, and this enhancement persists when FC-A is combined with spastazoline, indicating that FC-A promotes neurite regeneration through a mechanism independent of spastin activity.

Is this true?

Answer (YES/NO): NO